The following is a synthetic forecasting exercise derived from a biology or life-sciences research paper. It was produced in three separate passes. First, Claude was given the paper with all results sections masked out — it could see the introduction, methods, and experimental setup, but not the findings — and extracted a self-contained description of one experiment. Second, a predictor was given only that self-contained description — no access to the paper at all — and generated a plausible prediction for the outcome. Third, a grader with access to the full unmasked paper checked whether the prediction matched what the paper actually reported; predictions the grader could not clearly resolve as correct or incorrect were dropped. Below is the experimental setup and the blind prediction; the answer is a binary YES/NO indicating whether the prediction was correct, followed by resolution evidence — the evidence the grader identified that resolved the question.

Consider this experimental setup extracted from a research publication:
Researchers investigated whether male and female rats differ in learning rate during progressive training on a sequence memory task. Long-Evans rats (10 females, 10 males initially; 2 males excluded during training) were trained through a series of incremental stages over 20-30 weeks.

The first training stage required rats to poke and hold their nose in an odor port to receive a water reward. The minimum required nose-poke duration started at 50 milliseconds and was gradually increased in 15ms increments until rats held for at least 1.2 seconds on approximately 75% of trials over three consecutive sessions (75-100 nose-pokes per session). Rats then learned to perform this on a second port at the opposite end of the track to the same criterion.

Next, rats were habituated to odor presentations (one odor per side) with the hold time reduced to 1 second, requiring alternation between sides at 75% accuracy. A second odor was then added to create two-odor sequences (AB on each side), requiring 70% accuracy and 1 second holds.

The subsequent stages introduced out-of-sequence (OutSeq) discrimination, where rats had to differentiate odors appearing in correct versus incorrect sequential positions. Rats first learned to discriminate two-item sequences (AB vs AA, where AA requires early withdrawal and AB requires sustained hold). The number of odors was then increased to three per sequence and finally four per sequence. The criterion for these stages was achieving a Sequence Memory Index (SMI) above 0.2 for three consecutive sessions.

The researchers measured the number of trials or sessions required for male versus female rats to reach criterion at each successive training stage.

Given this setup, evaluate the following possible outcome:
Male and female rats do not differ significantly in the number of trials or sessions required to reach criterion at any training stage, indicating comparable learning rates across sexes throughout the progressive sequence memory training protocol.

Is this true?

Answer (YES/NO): NO